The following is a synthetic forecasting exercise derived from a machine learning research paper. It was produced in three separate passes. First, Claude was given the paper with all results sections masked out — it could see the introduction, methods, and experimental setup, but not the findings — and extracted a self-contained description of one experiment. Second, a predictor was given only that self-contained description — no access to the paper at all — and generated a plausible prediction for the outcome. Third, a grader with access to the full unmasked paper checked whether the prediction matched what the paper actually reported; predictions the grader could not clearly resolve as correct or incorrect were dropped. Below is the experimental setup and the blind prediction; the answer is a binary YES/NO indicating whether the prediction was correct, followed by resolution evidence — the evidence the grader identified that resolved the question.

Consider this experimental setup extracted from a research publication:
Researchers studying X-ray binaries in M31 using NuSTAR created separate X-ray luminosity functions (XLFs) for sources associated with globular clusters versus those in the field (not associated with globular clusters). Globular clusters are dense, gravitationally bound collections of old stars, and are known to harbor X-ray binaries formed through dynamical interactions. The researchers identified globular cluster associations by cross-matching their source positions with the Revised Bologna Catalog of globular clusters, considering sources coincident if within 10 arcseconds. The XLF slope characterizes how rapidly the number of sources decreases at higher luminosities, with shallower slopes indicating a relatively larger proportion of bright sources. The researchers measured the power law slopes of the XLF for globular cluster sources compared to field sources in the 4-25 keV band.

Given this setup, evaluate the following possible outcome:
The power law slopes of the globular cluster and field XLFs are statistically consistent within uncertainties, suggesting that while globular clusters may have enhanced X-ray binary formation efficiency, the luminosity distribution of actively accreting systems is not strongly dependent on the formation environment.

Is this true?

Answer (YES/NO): NO